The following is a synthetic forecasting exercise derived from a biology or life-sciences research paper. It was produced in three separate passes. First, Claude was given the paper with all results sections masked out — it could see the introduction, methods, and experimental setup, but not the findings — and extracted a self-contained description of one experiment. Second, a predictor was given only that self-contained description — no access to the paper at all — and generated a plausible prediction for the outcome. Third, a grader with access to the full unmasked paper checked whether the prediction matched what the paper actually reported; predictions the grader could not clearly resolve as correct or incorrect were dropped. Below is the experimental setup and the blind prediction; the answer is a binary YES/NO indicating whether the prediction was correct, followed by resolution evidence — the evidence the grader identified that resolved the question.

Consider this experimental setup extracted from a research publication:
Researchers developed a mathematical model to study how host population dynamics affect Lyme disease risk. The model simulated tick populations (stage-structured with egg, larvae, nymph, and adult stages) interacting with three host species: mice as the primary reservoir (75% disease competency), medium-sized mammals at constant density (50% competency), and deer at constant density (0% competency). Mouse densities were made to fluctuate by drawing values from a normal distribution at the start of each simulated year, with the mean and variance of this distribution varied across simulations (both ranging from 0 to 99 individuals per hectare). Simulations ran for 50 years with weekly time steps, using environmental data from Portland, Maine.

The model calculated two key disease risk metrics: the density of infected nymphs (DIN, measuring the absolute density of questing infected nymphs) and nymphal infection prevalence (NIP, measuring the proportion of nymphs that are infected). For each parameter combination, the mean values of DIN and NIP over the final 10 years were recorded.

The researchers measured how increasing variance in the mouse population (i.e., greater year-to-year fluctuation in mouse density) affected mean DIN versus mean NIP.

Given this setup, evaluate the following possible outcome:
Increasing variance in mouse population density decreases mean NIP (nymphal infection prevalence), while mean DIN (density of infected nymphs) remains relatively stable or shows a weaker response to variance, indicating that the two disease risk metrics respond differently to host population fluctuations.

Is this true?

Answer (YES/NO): YES